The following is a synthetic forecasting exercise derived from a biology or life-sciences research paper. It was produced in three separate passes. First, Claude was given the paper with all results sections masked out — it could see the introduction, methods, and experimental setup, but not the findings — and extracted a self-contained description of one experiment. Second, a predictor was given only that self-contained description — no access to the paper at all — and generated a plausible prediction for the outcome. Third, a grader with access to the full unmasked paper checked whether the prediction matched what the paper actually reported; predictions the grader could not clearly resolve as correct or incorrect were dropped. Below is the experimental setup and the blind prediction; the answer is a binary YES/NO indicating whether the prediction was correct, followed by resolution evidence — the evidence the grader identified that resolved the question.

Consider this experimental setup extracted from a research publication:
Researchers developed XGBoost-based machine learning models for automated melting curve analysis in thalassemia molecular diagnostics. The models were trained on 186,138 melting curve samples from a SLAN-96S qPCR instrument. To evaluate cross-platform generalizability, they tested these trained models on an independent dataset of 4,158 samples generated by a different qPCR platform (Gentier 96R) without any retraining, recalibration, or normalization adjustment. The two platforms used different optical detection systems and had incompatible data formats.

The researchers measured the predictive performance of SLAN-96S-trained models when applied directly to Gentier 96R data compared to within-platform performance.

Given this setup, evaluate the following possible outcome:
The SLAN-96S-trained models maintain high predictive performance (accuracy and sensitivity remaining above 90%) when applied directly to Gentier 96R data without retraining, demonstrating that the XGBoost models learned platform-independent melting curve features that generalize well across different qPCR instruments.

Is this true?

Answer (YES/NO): NO